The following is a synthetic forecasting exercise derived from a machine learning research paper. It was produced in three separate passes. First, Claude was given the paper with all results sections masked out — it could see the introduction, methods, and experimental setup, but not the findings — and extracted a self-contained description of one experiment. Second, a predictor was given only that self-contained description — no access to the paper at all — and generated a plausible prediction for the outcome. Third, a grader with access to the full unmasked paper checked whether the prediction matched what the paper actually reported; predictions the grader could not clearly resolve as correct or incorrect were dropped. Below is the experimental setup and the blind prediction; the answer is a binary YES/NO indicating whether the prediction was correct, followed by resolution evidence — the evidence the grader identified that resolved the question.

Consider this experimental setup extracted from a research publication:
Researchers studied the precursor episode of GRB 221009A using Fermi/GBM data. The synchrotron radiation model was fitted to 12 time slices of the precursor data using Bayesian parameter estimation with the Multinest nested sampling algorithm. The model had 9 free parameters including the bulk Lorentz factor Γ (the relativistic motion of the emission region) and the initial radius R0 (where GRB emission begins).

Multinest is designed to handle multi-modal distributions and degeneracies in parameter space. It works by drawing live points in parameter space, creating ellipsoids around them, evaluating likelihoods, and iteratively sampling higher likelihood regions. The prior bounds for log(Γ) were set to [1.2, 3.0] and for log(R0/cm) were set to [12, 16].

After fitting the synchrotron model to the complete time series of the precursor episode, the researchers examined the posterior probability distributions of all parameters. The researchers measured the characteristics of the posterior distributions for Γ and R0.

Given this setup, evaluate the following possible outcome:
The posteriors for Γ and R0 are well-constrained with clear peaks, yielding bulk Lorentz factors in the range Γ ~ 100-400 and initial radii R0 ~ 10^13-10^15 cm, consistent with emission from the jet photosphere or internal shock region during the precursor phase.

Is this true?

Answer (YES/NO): NO